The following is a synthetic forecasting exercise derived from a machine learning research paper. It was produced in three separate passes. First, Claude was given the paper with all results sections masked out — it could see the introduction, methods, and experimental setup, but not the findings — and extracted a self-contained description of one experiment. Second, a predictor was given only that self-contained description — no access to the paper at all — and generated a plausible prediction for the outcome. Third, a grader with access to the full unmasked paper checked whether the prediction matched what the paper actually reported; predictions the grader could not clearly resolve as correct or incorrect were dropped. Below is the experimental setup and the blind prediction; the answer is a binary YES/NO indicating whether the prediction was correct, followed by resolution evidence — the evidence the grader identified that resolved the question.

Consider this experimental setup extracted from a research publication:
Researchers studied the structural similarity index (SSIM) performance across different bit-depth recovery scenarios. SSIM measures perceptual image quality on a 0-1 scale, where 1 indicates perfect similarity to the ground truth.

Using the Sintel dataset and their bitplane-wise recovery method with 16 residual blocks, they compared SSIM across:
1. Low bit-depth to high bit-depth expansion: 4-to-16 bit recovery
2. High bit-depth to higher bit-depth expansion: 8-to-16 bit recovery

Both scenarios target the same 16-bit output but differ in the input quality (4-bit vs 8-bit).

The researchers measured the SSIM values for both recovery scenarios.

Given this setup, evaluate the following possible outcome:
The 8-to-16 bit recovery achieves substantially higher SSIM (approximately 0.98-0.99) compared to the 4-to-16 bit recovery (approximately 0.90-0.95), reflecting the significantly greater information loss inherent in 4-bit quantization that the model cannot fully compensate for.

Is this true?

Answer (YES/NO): NO